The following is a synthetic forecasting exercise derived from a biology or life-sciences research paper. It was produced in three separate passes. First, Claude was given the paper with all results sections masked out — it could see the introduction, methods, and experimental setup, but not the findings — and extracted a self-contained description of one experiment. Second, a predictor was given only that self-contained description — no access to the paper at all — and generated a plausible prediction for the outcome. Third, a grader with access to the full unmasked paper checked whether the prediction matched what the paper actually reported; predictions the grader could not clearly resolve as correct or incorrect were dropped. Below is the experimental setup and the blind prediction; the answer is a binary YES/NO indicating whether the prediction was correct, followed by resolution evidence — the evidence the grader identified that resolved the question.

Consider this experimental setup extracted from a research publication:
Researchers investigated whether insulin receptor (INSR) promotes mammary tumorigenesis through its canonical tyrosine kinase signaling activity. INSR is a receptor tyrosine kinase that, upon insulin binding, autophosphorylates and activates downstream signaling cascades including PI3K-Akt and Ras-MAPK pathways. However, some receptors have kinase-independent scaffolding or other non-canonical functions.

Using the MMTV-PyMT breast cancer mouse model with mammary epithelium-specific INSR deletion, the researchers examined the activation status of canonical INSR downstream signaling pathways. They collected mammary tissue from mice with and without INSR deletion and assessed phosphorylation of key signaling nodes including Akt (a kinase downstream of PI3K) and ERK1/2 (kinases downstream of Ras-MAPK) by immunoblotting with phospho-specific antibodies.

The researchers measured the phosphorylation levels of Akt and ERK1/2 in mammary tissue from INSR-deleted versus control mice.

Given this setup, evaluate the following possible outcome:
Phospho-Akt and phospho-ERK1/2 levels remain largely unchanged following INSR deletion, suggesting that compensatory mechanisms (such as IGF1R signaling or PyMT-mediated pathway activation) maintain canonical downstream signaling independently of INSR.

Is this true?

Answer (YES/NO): YES